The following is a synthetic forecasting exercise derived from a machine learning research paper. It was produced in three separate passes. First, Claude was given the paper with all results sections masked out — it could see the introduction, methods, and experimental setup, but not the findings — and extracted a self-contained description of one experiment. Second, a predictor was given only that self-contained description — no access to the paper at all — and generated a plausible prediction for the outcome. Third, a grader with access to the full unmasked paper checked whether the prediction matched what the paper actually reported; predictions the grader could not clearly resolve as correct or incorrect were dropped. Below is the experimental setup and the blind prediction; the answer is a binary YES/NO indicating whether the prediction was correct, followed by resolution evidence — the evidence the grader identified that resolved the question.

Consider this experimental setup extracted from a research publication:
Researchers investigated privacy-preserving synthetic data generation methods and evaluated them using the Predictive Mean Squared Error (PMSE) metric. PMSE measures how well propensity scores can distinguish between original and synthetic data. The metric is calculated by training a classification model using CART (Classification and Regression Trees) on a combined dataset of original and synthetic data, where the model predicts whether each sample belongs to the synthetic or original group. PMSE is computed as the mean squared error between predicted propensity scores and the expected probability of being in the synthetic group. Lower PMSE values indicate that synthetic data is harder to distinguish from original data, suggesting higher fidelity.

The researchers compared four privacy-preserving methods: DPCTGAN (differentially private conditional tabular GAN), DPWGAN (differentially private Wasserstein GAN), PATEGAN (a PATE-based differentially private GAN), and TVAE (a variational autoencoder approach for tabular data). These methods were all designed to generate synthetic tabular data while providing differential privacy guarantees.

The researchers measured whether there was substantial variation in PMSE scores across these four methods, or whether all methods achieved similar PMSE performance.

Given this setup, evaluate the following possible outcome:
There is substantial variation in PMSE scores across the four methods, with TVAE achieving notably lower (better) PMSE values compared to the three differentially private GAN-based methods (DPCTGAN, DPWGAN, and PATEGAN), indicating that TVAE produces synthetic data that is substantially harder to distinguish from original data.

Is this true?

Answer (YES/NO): NO